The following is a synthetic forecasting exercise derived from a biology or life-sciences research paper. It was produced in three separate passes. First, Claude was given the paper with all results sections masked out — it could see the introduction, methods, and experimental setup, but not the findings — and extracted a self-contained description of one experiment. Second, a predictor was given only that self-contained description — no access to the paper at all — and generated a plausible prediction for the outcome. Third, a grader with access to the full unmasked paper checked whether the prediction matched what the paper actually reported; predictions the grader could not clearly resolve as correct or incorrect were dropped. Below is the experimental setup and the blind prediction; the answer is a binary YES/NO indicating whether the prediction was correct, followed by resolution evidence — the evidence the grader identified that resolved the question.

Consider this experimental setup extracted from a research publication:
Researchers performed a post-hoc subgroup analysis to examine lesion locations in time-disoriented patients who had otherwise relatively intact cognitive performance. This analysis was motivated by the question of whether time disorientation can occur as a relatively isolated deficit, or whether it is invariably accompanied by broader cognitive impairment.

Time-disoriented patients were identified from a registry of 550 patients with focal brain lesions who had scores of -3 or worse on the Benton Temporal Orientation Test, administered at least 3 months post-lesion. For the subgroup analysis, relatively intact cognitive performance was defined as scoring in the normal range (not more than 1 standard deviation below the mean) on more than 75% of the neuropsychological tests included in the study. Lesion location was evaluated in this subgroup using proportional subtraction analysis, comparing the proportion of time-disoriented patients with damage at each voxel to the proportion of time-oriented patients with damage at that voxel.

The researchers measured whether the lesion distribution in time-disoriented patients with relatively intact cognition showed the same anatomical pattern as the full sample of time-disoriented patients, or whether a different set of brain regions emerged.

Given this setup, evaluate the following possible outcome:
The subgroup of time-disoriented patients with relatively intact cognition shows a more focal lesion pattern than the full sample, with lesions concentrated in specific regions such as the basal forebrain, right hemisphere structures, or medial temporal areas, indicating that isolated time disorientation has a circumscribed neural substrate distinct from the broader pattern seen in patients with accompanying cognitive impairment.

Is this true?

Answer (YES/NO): NO